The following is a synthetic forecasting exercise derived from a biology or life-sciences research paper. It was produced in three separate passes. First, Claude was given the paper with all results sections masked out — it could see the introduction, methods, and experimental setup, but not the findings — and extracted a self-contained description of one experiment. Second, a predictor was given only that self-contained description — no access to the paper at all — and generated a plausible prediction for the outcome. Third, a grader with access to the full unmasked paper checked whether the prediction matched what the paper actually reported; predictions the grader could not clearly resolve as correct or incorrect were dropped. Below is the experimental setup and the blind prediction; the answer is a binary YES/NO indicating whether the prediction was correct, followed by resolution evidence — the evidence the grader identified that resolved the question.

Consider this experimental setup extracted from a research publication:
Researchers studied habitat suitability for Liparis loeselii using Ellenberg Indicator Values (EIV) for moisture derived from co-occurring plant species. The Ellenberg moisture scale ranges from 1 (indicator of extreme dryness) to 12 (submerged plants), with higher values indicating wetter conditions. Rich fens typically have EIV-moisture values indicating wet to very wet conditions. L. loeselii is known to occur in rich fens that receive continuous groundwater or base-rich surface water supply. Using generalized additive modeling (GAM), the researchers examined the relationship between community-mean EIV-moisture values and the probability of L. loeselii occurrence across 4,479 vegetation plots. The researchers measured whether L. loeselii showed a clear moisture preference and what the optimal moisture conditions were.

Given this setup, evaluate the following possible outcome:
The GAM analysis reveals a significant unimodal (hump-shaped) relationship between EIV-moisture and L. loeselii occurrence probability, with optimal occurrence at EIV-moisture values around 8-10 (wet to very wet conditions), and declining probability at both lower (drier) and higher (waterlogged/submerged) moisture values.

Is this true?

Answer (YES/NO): NO